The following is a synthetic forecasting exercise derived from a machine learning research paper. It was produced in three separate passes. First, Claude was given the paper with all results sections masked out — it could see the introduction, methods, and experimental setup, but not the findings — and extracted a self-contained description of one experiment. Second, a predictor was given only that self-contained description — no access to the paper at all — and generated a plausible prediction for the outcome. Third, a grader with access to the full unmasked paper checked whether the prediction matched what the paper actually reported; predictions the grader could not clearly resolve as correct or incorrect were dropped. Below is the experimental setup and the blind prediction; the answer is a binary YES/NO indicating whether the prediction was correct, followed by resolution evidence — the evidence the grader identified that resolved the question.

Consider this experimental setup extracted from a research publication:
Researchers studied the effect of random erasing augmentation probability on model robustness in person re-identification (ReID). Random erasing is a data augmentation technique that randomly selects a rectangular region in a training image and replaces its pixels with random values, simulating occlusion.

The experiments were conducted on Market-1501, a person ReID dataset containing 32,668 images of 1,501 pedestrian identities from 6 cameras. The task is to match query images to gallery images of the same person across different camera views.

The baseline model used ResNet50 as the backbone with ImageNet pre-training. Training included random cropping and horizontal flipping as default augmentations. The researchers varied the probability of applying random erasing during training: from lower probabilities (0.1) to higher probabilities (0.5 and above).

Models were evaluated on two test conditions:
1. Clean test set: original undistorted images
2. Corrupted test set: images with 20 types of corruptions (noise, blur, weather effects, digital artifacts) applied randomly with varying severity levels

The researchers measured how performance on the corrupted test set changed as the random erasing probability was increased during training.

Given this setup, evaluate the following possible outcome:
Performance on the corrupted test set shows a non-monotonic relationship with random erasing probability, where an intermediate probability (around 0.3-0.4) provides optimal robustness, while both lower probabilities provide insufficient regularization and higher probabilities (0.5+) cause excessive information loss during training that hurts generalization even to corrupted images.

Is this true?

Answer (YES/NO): NO